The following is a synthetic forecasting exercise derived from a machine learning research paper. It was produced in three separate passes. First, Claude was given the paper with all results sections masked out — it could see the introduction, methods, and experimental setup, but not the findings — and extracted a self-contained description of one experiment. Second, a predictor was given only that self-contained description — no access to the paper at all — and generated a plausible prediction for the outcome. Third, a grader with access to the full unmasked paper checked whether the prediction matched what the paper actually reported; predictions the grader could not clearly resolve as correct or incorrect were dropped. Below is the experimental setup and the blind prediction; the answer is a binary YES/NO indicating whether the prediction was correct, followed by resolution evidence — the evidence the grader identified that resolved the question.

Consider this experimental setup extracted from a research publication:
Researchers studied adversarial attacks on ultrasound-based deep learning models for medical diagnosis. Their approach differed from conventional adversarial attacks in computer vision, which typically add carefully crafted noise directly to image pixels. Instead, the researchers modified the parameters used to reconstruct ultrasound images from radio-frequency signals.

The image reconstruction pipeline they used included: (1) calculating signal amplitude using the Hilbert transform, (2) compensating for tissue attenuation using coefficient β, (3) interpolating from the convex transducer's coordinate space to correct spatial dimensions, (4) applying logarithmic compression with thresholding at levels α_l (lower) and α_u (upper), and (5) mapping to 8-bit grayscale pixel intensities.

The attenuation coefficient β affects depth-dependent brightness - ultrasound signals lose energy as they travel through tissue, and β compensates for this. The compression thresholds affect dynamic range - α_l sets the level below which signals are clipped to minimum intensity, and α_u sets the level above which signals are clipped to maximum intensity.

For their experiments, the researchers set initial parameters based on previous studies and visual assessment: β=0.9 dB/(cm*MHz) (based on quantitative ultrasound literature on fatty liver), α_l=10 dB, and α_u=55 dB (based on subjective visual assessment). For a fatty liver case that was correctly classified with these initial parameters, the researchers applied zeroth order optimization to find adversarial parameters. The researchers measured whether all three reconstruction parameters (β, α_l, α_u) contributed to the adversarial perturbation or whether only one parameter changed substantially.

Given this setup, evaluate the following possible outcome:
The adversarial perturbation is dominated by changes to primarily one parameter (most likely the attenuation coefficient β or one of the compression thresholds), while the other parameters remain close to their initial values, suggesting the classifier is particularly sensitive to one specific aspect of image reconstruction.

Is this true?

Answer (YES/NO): NO